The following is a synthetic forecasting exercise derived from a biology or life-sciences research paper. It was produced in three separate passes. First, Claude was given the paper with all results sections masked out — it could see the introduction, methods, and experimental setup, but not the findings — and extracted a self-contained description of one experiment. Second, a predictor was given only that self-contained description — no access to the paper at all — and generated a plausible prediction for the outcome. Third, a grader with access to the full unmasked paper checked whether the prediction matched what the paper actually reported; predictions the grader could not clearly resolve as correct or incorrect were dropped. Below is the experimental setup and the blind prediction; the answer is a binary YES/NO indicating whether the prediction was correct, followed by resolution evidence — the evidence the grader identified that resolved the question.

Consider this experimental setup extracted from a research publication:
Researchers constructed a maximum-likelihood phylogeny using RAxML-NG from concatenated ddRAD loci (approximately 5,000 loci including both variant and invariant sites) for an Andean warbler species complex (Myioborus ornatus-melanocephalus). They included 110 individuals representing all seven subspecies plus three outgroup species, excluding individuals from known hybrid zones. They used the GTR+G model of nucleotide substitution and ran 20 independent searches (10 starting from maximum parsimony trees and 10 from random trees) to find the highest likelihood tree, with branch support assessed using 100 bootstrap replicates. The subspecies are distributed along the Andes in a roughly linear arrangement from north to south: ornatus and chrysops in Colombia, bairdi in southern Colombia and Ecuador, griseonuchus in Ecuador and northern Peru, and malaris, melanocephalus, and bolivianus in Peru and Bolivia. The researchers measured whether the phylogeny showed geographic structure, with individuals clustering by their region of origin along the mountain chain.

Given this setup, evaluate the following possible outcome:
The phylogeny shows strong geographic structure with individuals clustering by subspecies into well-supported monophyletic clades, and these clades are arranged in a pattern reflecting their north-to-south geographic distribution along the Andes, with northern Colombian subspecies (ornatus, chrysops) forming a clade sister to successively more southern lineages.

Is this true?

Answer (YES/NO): NO